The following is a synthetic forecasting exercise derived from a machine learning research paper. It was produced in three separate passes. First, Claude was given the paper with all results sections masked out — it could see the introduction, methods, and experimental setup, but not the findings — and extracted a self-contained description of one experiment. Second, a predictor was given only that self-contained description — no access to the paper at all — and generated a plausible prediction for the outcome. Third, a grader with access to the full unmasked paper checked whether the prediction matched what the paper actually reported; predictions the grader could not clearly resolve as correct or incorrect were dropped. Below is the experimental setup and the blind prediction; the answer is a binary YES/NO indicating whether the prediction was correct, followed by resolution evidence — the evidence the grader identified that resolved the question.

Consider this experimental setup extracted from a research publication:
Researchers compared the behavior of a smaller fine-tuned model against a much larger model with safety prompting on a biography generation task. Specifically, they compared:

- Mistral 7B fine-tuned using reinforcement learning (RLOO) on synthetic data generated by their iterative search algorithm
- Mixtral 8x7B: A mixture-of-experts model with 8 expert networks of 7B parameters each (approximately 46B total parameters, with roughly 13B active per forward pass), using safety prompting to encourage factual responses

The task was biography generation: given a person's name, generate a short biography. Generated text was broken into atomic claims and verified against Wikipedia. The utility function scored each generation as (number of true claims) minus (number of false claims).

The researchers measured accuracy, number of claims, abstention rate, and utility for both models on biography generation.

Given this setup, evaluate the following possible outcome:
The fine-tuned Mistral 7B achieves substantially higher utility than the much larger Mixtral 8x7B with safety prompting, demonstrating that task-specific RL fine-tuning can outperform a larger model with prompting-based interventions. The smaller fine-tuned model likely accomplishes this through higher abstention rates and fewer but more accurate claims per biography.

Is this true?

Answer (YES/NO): NO